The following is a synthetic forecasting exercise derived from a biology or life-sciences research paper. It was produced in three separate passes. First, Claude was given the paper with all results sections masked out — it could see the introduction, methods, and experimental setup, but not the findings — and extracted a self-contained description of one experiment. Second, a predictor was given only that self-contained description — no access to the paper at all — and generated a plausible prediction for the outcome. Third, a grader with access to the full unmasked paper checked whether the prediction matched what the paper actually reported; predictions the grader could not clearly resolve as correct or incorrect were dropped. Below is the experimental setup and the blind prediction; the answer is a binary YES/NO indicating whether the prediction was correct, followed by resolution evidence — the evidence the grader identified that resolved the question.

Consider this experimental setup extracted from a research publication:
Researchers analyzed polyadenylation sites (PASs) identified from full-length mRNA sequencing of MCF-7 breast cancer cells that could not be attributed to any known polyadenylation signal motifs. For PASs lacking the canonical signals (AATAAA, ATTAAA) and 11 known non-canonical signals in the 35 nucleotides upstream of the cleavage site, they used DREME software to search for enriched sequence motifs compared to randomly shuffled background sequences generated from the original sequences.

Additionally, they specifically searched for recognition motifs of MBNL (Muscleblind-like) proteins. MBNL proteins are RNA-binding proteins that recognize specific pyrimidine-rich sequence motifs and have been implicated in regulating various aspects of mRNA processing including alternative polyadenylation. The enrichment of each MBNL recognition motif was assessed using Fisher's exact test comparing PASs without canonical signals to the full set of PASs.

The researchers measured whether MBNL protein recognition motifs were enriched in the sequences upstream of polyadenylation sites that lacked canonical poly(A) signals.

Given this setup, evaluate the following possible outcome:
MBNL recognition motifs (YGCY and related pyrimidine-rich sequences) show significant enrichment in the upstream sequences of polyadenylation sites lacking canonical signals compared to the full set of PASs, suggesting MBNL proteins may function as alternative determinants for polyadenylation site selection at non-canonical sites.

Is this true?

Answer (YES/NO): YES